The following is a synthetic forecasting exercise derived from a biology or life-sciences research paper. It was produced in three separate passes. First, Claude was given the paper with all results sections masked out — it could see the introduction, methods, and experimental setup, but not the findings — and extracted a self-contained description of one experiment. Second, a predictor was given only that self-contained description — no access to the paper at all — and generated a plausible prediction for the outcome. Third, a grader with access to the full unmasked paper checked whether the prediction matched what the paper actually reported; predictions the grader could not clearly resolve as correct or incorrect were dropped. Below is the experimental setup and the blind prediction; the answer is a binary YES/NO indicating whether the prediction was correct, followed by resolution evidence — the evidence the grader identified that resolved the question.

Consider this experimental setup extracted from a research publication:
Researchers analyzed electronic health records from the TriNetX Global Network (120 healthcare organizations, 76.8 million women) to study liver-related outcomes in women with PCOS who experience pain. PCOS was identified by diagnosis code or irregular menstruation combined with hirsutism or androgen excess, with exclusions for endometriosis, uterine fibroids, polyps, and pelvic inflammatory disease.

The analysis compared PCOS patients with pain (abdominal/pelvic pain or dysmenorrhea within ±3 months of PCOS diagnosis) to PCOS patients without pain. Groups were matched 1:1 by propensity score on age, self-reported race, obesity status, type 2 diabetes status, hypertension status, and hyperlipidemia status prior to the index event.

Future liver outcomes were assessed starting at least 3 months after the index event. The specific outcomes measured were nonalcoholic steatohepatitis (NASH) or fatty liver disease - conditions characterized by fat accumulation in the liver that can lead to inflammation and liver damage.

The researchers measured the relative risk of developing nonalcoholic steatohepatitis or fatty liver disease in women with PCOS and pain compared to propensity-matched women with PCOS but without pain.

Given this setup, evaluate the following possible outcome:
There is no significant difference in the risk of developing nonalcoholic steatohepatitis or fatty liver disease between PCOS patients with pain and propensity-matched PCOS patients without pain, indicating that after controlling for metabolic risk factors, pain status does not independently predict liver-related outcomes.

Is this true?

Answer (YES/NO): NO